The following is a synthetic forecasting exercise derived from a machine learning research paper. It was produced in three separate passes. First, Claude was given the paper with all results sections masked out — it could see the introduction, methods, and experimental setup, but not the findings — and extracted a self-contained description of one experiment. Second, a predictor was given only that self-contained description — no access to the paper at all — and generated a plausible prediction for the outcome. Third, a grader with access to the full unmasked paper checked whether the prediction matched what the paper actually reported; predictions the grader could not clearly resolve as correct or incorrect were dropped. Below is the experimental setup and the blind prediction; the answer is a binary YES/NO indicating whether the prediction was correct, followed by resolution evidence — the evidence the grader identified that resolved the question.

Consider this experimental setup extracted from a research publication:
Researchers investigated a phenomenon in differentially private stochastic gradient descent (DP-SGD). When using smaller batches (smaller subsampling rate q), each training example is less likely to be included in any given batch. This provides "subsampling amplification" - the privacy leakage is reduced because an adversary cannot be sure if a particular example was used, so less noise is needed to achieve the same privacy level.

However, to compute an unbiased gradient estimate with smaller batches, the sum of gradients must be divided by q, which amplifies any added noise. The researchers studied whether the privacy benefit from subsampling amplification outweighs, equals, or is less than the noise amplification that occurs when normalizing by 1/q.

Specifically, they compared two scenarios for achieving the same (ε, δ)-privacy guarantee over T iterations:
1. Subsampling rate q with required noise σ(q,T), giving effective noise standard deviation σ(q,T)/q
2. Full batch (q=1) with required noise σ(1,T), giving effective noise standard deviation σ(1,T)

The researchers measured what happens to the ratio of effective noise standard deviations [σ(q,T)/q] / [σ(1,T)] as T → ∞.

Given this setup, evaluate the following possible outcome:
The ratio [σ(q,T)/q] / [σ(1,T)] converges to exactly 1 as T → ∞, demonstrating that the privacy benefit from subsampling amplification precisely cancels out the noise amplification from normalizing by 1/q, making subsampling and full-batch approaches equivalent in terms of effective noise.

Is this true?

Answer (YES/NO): YES